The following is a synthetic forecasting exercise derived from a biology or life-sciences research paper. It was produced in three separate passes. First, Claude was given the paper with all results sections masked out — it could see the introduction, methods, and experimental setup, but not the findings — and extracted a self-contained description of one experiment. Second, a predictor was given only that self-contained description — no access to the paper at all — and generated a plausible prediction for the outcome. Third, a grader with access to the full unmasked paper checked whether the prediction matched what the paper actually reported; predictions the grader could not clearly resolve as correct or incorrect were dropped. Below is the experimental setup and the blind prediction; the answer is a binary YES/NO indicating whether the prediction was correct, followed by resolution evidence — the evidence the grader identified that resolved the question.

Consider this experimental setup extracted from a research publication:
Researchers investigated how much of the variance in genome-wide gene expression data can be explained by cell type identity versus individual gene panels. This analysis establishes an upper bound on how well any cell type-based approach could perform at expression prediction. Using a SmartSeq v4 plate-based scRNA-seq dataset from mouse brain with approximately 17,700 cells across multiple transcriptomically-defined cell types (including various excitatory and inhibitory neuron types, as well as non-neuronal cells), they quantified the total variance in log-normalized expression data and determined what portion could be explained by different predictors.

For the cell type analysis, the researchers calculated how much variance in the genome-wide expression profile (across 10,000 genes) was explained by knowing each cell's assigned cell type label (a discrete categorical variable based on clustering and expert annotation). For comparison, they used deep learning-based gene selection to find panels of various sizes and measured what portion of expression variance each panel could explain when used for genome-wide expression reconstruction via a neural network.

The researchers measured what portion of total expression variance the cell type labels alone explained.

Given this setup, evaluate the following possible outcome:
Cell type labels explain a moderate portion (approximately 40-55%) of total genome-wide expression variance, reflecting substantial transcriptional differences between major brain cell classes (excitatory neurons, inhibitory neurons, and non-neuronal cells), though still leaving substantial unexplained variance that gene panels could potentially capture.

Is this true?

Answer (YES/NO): NO